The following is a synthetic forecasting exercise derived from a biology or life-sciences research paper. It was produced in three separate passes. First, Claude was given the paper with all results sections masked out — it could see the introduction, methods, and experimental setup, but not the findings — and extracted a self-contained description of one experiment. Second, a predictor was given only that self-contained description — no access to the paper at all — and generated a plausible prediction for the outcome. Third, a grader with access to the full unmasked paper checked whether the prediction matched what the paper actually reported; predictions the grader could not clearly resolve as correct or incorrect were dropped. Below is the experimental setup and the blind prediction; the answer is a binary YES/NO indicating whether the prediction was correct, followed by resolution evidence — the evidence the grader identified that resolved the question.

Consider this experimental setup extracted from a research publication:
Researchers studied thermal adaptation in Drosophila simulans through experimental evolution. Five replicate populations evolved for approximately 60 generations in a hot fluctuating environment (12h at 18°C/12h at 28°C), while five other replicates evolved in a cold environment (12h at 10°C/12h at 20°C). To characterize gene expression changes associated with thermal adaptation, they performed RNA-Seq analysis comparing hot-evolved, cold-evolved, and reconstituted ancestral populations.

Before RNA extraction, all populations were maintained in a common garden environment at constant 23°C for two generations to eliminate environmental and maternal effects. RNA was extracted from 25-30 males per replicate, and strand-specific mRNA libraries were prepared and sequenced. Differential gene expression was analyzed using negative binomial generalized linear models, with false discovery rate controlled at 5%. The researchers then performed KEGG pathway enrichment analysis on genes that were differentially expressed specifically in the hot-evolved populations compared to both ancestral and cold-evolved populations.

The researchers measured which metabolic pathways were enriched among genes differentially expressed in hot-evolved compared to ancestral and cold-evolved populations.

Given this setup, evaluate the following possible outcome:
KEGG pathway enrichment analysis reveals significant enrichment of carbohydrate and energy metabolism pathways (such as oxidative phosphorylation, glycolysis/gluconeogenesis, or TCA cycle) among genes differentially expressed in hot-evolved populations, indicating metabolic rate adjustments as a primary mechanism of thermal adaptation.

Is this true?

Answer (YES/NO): YES